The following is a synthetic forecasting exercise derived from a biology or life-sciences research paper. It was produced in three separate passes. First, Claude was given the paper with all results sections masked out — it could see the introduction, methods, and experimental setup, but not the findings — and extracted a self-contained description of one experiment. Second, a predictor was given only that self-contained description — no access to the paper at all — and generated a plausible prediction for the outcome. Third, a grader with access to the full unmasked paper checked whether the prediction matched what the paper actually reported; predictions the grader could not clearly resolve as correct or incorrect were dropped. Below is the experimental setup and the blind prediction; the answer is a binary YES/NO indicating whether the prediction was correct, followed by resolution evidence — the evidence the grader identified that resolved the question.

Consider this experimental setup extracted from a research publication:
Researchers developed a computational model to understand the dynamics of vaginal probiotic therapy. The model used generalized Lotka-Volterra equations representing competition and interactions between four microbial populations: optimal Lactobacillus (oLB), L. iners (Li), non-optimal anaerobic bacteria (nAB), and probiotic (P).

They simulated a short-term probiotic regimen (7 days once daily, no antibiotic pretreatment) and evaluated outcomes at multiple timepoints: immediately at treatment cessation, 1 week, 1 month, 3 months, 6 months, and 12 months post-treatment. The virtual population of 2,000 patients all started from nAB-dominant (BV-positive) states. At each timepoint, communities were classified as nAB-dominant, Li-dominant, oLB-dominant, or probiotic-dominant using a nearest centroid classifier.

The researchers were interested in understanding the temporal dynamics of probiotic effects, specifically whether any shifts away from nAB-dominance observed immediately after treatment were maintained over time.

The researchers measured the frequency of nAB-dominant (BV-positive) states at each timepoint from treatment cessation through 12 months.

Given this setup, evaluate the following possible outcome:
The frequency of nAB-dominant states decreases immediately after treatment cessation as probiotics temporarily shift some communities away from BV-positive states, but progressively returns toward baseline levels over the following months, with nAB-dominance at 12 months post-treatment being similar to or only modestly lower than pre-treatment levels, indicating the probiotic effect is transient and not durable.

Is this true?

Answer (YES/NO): NO